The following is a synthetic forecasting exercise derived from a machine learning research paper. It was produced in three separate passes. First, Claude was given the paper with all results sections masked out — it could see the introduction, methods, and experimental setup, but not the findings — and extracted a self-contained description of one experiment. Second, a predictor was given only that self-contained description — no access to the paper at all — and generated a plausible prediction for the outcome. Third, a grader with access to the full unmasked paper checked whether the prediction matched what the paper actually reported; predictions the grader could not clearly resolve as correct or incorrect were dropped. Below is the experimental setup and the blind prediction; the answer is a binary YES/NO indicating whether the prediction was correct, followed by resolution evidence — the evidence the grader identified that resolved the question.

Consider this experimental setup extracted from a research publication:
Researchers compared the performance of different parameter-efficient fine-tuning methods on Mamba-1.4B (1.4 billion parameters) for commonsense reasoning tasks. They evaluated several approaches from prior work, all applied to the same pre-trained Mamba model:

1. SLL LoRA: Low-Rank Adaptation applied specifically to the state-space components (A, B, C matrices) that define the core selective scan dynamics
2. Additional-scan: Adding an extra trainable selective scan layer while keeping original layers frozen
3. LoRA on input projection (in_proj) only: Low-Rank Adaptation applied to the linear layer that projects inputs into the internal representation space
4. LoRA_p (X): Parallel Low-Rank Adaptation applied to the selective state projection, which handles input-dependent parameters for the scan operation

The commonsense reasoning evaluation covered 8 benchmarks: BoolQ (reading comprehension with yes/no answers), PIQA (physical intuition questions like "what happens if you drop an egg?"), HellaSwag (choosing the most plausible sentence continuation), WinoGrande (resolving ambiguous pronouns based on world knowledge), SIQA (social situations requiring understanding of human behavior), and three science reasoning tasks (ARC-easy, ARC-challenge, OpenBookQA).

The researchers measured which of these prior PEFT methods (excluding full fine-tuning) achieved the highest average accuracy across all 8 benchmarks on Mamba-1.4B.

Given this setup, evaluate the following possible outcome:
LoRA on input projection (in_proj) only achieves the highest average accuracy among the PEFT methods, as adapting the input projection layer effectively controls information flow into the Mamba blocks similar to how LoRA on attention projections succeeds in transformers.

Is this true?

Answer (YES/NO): NO